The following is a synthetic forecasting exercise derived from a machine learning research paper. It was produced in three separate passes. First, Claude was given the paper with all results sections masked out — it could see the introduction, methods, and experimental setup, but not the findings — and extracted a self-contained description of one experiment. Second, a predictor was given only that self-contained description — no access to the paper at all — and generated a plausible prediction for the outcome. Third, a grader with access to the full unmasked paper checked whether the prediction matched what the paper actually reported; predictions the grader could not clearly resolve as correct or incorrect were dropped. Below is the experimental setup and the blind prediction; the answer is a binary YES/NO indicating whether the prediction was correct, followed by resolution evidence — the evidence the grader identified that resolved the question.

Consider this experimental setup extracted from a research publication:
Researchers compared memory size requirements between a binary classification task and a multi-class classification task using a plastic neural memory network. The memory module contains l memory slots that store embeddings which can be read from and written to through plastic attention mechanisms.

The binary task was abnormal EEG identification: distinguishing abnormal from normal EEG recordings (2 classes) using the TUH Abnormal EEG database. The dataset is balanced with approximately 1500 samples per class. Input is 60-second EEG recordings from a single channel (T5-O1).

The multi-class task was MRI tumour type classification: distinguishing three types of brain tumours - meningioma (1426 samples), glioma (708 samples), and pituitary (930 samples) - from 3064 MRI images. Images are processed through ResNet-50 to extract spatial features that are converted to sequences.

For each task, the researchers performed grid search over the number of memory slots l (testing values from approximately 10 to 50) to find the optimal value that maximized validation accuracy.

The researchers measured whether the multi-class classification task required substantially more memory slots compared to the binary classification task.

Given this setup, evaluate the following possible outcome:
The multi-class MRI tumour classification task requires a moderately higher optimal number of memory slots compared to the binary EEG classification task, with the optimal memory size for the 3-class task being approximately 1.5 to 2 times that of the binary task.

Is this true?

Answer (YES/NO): NO